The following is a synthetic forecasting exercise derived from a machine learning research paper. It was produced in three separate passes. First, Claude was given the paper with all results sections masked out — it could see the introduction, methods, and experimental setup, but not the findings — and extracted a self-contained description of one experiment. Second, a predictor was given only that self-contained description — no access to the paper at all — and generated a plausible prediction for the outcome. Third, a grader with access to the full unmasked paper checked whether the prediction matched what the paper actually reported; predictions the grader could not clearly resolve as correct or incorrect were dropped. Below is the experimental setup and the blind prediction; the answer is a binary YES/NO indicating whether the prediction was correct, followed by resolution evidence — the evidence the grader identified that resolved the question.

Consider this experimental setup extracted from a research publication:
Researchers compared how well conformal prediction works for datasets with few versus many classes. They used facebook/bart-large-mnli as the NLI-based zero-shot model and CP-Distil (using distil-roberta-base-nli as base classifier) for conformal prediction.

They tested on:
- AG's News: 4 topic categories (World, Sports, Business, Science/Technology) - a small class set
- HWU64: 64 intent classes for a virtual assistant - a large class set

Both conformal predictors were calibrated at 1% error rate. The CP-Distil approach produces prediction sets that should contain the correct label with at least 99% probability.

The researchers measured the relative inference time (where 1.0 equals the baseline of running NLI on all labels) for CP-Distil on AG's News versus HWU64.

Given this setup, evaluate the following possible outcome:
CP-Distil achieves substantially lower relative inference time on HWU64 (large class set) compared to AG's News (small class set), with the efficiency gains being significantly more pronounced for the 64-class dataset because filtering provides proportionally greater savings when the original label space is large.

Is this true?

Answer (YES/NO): YES